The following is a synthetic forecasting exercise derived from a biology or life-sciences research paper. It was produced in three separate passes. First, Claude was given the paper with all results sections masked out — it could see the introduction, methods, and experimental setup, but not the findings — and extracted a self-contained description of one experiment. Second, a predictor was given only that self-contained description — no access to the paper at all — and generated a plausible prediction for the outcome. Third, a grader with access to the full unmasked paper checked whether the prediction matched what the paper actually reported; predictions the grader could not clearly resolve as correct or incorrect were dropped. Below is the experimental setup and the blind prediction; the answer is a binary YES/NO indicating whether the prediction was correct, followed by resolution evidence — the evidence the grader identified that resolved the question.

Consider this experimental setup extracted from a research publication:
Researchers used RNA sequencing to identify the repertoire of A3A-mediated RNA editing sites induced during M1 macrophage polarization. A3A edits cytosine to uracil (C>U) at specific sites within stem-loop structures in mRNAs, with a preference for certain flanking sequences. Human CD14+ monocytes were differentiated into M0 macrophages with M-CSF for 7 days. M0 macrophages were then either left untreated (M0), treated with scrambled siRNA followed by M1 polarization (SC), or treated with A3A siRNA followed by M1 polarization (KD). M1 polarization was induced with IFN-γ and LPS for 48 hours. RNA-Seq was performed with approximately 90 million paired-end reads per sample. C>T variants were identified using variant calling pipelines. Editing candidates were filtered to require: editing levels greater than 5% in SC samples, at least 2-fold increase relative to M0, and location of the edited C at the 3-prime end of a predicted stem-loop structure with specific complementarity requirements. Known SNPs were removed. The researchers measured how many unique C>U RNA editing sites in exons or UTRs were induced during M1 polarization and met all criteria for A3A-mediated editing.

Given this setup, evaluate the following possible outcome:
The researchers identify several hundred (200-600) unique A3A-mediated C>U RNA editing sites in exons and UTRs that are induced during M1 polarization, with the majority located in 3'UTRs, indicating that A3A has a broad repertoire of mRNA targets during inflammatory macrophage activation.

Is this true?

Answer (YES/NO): NO